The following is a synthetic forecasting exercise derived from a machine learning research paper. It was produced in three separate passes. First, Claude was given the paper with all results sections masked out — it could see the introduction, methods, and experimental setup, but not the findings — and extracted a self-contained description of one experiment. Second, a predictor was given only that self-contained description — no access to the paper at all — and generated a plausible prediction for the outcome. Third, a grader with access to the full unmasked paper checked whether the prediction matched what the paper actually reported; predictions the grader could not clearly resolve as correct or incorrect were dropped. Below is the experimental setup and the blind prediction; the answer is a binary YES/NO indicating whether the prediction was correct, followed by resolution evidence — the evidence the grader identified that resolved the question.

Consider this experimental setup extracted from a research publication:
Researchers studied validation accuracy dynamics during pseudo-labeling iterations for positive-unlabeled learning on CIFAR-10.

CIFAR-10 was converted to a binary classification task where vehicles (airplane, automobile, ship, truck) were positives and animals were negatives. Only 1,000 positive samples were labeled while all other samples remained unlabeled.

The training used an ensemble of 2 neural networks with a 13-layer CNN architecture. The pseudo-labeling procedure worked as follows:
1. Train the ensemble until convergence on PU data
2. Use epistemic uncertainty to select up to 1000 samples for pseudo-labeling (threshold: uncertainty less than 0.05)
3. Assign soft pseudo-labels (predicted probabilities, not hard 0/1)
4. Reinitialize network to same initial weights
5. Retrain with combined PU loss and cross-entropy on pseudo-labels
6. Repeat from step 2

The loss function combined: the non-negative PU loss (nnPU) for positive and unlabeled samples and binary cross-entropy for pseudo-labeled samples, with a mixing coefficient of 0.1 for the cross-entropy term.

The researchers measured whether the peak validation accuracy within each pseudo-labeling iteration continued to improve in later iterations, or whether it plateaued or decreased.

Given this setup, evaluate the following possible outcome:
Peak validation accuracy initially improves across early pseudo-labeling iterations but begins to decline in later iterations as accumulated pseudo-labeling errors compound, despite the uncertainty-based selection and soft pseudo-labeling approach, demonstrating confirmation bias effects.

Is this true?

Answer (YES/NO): NO